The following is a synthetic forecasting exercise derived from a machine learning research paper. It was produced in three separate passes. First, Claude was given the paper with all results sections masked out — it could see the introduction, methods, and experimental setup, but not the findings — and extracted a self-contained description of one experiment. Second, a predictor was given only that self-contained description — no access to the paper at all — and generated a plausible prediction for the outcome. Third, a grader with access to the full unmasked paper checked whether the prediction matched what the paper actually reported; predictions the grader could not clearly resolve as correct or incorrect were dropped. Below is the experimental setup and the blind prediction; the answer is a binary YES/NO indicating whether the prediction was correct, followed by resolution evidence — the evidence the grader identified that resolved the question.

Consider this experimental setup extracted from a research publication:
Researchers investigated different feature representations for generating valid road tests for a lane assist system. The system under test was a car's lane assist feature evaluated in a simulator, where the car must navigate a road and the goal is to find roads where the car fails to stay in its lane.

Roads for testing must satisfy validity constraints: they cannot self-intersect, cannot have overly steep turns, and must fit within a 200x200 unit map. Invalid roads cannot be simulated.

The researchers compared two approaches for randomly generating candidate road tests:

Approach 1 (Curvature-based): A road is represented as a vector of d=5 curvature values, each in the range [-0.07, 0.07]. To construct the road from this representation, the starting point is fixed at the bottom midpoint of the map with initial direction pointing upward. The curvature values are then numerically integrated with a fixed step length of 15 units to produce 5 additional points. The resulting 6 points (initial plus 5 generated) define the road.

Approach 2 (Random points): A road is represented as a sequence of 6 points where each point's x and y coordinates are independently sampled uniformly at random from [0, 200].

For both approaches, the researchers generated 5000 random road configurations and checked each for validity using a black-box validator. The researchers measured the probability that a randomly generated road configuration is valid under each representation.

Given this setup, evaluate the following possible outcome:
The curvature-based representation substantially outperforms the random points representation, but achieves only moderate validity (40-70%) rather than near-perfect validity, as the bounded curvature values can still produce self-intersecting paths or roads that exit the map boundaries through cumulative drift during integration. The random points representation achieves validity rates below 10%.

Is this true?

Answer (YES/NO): YES